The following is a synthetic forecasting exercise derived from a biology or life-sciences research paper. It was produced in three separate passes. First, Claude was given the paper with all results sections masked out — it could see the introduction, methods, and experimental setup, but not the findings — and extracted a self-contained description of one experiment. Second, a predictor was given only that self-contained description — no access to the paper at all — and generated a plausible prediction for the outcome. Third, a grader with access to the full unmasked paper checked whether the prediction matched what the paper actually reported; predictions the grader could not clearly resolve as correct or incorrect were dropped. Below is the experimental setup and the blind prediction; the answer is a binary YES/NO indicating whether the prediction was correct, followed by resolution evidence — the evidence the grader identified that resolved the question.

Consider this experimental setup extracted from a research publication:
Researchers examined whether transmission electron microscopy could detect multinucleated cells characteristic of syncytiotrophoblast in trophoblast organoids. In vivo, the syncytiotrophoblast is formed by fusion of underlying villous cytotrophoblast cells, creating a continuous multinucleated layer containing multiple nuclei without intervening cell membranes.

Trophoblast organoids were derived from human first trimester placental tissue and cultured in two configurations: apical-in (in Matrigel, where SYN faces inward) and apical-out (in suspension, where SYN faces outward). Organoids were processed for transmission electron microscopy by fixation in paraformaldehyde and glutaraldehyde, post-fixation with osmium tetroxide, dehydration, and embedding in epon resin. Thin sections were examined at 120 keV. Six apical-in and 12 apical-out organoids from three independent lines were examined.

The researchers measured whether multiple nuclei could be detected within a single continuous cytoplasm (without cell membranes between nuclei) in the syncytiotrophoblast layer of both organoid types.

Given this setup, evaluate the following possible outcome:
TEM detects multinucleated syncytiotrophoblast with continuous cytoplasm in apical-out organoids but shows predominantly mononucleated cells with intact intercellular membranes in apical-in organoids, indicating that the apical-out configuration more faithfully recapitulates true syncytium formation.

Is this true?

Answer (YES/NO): NO